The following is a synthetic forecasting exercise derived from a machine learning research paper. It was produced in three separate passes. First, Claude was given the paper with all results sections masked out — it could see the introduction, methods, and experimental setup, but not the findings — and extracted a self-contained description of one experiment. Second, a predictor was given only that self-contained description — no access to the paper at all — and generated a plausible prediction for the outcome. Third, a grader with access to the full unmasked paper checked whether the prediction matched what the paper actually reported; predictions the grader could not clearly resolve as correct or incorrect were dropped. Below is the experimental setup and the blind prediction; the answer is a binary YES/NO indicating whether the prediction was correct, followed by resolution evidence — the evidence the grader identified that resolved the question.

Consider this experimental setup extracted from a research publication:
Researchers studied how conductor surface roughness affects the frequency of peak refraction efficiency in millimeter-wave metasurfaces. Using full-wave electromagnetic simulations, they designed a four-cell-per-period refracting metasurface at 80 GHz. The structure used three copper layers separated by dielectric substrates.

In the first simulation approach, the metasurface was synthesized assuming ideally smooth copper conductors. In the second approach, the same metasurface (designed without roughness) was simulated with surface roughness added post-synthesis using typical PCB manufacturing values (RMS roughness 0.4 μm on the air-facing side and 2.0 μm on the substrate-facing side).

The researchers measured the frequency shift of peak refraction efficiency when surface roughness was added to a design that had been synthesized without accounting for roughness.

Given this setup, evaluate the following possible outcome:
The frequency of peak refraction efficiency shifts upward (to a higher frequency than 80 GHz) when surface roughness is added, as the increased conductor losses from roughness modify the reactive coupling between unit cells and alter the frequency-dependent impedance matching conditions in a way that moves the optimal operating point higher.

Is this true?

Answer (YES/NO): NO